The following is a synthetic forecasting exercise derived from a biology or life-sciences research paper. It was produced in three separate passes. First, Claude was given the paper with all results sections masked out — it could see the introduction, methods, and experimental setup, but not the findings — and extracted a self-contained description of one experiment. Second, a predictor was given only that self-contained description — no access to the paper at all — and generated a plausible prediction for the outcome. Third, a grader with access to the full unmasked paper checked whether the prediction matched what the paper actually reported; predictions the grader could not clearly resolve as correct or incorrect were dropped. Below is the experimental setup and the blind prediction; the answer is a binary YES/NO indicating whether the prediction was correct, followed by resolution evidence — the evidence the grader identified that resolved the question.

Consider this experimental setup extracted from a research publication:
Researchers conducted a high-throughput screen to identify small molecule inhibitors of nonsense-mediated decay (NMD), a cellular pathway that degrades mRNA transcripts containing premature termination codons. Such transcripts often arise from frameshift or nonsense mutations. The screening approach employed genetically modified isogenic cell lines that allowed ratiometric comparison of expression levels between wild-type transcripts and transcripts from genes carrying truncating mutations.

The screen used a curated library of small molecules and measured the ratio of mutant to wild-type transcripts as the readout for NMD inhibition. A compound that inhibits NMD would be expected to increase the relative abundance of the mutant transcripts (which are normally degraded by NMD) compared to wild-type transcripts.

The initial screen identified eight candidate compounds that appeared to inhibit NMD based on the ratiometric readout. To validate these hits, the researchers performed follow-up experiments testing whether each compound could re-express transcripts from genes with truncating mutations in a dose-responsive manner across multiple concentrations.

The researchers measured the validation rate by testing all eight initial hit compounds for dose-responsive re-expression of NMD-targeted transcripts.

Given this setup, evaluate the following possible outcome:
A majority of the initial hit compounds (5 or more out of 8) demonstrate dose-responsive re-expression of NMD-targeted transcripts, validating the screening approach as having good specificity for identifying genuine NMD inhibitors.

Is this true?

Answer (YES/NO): NO